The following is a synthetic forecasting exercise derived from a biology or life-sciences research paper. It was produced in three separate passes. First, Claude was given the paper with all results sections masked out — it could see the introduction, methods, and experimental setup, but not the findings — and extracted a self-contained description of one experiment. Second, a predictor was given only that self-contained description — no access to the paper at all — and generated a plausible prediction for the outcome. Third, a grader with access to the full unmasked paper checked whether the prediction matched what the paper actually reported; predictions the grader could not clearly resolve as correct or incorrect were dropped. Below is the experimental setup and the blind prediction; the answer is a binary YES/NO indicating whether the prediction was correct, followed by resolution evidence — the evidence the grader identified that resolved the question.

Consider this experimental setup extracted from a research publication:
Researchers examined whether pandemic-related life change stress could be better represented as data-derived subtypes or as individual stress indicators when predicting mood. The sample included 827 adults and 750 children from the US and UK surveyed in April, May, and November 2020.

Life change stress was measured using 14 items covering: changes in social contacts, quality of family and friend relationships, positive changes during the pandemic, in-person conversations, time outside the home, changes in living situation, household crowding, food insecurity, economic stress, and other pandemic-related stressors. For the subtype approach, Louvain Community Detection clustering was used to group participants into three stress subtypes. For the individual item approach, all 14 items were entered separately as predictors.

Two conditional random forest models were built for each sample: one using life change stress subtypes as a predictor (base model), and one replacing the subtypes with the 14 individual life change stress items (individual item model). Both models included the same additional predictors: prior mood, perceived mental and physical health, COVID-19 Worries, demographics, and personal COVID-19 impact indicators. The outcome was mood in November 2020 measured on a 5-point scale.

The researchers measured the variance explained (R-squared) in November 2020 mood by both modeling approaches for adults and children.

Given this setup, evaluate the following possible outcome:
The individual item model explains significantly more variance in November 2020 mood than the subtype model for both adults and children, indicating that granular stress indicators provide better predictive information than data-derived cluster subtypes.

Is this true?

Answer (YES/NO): NO